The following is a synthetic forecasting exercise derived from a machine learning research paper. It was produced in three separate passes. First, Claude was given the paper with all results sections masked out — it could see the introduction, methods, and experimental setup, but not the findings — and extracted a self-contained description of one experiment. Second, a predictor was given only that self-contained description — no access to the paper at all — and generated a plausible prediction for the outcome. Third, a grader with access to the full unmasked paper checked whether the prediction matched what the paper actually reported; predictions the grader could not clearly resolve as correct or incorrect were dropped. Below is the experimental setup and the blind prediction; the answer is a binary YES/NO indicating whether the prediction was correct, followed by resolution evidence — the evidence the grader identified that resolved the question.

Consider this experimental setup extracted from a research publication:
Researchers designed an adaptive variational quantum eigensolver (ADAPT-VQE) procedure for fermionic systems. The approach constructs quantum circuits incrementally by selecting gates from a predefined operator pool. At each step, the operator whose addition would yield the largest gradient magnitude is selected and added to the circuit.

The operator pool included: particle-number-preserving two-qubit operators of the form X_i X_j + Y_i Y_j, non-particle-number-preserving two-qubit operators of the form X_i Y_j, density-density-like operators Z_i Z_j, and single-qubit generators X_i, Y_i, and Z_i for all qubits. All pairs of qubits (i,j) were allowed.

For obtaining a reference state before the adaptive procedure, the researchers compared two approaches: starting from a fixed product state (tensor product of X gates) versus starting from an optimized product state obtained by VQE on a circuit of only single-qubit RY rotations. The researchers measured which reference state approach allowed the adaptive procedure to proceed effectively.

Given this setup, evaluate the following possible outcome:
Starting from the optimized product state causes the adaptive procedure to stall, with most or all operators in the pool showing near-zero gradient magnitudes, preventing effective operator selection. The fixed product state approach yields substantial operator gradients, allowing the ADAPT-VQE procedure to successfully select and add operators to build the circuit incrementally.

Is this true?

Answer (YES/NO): NO